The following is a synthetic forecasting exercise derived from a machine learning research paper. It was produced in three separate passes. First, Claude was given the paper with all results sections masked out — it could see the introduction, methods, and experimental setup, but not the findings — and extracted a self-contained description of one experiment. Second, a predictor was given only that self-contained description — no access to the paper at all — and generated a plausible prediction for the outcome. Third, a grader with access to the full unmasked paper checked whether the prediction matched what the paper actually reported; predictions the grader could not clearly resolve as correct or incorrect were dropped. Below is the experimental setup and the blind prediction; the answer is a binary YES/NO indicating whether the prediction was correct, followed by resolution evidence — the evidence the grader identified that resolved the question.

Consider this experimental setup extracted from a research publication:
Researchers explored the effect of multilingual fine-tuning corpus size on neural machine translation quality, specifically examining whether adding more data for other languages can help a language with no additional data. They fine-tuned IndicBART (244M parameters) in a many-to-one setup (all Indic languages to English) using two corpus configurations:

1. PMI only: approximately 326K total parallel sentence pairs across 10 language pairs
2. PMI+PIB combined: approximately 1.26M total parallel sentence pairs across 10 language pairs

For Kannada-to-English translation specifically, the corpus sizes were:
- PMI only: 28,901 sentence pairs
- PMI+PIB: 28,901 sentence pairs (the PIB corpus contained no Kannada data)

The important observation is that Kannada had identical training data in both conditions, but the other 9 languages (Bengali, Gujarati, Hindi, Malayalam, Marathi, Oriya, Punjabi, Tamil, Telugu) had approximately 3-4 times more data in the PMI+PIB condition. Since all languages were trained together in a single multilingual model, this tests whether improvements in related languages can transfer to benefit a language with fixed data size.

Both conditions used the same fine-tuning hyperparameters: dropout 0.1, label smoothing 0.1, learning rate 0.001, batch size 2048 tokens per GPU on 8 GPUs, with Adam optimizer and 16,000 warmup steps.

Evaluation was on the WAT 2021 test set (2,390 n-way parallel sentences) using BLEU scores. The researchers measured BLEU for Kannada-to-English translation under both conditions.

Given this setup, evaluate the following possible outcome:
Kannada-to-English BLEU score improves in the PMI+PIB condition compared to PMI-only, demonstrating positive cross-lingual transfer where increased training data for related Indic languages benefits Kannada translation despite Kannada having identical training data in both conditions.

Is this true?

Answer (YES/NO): YES